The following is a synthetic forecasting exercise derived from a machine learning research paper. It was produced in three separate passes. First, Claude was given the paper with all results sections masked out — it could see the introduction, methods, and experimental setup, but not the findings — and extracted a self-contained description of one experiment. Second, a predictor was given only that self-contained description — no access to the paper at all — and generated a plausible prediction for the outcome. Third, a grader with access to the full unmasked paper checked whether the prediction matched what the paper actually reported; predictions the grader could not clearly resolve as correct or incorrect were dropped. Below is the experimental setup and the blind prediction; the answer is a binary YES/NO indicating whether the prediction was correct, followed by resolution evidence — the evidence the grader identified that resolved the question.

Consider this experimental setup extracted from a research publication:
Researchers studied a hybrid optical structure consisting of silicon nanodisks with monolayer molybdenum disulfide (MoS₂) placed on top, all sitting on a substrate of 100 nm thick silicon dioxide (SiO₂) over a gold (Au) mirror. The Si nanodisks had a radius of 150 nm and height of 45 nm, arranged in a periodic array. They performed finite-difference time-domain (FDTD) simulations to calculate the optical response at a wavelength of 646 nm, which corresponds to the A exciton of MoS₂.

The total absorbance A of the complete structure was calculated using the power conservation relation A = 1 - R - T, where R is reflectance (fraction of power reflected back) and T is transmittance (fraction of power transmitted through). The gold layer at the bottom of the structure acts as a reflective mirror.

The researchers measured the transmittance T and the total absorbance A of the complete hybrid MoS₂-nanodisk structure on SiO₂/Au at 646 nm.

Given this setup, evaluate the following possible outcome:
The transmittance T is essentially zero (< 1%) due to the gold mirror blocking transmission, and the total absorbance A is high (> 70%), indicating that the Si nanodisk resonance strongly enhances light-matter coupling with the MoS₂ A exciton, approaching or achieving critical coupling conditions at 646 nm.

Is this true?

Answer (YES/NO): YES